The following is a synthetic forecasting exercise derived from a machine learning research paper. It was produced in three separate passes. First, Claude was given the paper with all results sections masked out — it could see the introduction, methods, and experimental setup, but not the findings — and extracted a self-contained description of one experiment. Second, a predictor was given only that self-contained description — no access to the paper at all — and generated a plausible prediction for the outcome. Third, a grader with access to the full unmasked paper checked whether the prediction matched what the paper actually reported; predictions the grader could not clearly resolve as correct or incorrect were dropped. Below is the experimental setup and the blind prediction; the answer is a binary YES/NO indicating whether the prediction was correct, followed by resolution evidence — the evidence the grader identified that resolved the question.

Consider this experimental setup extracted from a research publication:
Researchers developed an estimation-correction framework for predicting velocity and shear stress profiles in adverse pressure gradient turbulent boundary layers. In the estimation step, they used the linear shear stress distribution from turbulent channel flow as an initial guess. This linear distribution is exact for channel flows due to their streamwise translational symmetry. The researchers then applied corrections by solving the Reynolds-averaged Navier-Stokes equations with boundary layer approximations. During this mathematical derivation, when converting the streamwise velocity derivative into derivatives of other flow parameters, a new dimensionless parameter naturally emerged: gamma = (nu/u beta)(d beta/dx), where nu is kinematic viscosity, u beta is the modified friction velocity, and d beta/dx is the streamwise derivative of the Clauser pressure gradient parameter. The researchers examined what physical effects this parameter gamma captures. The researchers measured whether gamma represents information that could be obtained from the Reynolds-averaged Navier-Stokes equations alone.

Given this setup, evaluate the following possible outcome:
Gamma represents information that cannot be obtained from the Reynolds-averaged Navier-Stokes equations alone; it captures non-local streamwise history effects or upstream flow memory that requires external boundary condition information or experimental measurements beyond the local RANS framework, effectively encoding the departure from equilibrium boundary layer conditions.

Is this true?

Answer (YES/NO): YES